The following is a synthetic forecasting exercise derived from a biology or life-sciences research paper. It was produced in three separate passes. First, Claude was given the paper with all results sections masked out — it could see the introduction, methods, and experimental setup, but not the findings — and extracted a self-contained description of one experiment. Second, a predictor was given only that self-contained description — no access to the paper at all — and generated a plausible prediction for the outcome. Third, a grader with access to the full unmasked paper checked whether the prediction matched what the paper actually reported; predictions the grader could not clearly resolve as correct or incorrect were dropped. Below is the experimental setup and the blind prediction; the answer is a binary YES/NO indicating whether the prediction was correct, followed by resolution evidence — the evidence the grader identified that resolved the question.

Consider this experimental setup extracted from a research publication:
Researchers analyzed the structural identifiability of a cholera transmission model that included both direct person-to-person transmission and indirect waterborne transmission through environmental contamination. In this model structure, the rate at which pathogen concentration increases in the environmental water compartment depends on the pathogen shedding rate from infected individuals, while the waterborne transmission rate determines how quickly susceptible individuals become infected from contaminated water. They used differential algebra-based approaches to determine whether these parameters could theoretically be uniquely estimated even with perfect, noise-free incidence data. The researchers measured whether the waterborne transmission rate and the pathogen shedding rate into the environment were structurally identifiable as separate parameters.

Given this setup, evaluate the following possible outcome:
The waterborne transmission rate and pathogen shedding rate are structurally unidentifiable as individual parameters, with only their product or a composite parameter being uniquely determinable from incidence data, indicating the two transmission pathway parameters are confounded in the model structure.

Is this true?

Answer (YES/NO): YES